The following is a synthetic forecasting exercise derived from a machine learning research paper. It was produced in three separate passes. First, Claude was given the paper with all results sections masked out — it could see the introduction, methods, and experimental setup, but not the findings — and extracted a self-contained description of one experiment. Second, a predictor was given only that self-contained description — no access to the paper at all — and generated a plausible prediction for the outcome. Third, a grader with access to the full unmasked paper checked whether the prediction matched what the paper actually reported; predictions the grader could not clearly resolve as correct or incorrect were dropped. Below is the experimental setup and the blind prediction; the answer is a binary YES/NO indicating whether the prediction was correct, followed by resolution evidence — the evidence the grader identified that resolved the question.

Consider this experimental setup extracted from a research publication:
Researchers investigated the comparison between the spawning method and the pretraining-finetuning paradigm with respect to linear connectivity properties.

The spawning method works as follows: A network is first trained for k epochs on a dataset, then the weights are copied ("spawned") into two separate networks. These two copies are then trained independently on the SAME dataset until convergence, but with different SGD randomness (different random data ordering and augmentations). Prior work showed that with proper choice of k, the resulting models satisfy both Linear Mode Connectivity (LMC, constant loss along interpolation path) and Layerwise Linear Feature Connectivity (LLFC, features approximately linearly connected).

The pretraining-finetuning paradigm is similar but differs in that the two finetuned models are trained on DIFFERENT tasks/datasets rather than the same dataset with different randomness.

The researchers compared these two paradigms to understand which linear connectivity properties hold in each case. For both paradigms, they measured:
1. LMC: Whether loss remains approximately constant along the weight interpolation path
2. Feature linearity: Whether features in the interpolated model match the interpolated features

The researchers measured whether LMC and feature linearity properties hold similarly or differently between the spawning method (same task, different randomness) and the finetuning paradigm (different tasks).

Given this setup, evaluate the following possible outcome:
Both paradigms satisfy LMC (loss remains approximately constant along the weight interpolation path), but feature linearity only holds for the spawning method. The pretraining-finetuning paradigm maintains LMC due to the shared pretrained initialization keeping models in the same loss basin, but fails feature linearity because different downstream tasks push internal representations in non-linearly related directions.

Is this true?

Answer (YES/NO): NO